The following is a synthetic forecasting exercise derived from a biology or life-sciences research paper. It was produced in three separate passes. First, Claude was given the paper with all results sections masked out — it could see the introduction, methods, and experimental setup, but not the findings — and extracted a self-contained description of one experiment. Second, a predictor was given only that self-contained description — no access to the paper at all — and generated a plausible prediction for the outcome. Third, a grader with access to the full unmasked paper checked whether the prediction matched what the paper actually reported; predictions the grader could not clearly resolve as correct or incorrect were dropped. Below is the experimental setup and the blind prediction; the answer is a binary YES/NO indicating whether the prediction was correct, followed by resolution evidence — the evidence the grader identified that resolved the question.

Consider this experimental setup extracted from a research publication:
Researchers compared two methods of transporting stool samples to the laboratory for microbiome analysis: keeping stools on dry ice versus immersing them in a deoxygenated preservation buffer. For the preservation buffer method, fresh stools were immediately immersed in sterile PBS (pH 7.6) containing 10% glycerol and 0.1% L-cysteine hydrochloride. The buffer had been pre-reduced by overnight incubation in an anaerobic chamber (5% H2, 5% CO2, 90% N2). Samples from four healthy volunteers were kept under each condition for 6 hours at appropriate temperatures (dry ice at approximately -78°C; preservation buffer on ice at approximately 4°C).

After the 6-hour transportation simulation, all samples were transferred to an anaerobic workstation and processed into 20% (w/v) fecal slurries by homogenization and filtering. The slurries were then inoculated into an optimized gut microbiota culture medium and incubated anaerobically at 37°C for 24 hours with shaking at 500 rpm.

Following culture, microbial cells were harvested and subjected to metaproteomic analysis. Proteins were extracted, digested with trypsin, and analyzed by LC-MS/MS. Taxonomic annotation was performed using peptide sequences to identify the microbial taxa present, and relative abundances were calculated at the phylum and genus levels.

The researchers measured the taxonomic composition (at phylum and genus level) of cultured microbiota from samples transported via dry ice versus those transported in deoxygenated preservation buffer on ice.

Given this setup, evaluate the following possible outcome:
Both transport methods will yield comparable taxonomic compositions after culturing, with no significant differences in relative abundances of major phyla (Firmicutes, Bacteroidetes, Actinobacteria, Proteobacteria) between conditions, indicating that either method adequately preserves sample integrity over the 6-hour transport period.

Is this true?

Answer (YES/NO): NO